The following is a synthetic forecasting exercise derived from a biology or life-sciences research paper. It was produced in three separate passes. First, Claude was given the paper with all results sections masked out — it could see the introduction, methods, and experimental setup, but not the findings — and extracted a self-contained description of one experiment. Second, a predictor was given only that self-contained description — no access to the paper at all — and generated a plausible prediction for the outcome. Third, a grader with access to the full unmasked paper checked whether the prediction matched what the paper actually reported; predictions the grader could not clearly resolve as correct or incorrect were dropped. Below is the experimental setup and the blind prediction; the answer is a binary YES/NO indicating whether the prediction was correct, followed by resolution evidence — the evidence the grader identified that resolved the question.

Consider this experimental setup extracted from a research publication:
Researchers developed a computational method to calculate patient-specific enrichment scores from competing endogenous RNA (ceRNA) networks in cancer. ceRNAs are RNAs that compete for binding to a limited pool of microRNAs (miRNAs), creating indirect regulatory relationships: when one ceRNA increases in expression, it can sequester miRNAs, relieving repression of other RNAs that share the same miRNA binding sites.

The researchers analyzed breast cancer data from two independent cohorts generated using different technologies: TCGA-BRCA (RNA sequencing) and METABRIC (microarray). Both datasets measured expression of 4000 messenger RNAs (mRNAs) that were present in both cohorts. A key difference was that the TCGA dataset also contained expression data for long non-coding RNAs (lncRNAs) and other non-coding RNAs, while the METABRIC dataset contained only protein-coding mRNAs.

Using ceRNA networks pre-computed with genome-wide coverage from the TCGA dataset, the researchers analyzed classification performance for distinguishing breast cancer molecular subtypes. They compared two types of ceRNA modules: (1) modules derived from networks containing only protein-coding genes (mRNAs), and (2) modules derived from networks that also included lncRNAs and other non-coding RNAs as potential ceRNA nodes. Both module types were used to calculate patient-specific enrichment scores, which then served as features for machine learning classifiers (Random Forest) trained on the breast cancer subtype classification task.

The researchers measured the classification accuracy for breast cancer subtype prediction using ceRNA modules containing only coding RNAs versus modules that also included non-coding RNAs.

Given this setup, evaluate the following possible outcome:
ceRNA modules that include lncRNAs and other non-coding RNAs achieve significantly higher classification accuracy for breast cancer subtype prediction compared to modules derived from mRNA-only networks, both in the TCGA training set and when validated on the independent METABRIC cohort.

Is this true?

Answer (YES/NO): YES